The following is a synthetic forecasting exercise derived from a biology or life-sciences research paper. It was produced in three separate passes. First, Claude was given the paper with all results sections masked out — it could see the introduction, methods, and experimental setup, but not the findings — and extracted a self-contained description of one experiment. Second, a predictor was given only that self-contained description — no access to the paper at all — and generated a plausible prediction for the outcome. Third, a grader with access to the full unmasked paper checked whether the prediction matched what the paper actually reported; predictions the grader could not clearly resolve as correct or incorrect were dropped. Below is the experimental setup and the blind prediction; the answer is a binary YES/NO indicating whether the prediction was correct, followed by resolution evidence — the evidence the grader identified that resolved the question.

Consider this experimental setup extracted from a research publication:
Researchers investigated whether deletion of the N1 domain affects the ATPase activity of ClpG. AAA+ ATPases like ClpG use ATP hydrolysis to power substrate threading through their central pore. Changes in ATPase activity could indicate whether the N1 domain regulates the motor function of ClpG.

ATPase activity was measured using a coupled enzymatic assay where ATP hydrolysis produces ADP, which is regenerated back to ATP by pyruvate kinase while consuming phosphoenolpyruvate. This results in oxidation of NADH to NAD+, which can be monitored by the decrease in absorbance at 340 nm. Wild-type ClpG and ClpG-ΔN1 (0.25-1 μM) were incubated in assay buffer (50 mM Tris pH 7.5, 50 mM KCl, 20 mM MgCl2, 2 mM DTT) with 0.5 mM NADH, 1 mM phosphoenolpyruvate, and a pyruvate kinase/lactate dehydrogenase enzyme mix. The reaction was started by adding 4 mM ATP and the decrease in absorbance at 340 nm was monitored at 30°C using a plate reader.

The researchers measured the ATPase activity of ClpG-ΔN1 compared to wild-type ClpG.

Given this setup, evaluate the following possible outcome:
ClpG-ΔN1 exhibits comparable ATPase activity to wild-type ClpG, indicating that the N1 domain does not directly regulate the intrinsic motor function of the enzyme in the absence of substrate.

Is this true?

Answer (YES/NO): NO